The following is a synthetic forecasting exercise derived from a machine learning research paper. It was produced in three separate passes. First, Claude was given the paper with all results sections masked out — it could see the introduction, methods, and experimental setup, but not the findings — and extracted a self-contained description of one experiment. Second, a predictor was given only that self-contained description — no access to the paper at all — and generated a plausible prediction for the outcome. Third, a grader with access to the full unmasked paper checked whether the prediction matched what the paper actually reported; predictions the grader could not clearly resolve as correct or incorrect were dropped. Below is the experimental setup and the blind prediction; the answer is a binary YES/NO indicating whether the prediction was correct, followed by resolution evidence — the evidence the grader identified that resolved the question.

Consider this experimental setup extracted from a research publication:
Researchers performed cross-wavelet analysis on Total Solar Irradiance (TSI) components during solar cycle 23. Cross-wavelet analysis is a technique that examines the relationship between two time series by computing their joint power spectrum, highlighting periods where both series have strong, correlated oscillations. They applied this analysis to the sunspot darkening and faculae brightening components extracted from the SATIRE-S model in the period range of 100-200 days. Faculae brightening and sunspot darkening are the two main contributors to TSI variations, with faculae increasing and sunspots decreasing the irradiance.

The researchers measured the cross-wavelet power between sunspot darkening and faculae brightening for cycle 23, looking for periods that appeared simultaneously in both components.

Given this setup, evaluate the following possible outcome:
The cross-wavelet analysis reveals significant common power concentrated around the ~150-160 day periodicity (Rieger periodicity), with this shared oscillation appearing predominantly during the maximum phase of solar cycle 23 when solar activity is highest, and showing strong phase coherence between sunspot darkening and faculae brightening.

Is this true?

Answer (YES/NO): NO